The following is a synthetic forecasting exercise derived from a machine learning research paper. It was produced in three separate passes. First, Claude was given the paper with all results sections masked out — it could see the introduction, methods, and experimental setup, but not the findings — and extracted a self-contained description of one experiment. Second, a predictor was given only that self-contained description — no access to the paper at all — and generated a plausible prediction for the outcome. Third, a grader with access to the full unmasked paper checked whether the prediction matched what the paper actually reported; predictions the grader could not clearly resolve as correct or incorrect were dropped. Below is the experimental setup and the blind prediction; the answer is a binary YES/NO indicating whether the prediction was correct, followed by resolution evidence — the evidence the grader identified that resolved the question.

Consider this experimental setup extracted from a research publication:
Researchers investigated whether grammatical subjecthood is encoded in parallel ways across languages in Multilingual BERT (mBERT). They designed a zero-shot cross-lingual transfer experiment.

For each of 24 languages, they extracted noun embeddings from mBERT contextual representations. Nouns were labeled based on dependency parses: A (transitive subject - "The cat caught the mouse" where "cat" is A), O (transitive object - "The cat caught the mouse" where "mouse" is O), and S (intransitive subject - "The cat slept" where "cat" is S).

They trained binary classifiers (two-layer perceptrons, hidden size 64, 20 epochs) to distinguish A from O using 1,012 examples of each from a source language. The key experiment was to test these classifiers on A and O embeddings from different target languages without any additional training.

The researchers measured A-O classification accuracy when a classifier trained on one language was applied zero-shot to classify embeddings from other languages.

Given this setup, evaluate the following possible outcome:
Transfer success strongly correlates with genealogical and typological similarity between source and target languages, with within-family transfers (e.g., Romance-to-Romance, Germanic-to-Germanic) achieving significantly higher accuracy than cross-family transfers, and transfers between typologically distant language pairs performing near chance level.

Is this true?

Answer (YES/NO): NO